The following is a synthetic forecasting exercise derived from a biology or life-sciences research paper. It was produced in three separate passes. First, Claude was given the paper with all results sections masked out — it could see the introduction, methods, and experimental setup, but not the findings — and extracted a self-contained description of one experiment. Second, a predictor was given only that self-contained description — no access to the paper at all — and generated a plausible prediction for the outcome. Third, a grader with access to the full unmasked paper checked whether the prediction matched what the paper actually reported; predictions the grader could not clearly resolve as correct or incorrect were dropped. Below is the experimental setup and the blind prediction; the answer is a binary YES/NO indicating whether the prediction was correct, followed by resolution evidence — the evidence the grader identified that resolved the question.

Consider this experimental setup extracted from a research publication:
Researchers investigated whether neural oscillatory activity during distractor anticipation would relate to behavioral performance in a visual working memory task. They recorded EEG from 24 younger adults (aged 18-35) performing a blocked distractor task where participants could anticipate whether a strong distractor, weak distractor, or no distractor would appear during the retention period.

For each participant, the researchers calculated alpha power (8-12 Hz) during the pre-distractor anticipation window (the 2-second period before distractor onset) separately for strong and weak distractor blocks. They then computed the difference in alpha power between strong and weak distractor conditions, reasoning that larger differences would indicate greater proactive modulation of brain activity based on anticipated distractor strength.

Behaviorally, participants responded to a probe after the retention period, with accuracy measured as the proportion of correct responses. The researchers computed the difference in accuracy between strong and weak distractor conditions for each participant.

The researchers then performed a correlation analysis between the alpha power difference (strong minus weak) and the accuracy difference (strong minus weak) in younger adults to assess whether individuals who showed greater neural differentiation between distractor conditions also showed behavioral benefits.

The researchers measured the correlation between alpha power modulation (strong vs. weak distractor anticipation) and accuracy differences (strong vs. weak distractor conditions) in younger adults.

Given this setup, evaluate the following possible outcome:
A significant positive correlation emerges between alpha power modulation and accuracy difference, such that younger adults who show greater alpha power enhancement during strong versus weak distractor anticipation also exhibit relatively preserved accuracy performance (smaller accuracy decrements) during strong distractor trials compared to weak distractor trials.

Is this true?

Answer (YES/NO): YES